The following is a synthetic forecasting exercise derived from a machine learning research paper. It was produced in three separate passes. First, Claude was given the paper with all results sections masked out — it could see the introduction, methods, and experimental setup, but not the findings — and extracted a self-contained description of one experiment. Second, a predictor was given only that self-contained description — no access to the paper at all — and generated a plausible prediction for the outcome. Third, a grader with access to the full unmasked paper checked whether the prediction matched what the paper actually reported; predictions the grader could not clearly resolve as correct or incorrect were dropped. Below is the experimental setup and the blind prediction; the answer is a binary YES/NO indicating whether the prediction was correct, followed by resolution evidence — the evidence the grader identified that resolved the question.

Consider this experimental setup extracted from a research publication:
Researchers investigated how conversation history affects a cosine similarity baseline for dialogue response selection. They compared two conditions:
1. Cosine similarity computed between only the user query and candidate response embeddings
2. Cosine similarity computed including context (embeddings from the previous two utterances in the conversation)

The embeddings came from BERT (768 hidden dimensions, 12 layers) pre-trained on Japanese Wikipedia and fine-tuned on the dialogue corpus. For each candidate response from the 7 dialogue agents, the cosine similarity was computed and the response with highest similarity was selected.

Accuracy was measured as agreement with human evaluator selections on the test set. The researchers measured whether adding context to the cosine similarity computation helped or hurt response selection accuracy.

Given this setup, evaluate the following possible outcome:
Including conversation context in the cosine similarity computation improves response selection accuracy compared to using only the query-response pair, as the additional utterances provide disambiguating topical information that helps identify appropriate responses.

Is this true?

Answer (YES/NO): NO